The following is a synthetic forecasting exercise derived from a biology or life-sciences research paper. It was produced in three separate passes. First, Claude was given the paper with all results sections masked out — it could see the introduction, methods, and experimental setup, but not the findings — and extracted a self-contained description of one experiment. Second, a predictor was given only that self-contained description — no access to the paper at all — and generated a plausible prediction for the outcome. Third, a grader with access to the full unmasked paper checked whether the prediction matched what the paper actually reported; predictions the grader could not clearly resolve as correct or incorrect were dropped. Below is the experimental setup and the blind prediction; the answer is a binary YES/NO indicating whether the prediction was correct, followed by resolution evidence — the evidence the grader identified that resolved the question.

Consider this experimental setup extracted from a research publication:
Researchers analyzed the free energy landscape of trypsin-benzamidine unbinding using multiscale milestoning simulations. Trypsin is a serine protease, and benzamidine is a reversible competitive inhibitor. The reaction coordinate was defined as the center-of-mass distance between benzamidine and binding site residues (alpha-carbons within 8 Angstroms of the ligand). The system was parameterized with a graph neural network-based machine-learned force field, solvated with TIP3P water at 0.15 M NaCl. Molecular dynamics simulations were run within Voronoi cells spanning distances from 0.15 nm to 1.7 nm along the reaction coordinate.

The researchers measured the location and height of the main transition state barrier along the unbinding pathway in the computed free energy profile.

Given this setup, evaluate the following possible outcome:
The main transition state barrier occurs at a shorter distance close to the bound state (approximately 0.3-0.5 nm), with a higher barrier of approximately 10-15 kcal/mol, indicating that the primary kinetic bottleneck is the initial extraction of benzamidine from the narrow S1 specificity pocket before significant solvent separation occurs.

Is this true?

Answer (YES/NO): NO